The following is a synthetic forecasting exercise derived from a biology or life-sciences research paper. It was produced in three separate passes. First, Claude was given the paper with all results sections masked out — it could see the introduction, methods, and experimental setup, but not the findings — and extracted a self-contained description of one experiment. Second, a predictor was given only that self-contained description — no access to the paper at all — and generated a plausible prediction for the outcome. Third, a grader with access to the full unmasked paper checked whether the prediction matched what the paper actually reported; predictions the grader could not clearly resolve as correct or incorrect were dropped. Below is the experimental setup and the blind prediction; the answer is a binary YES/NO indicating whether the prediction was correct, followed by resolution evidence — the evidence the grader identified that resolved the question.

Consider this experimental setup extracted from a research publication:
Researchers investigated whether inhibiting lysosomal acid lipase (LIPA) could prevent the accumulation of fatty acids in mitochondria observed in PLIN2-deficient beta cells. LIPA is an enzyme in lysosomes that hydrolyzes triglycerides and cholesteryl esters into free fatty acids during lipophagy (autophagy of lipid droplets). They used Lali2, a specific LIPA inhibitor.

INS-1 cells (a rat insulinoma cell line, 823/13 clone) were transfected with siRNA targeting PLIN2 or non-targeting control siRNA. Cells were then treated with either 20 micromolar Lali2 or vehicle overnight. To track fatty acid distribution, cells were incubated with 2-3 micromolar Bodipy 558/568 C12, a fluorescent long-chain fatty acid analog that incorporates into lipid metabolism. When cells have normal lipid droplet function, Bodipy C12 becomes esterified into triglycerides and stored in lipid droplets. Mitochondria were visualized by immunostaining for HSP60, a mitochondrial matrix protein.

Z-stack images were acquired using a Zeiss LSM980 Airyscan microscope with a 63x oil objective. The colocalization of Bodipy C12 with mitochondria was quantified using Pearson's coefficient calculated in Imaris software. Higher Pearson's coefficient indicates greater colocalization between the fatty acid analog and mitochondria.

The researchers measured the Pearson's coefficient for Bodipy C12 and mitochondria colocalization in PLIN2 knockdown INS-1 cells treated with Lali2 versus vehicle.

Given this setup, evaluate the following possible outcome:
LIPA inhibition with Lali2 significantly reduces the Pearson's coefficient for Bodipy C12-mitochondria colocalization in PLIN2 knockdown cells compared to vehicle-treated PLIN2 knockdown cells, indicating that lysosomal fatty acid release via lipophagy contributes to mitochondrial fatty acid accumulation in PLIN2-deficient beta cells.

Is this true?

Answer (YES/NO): YES